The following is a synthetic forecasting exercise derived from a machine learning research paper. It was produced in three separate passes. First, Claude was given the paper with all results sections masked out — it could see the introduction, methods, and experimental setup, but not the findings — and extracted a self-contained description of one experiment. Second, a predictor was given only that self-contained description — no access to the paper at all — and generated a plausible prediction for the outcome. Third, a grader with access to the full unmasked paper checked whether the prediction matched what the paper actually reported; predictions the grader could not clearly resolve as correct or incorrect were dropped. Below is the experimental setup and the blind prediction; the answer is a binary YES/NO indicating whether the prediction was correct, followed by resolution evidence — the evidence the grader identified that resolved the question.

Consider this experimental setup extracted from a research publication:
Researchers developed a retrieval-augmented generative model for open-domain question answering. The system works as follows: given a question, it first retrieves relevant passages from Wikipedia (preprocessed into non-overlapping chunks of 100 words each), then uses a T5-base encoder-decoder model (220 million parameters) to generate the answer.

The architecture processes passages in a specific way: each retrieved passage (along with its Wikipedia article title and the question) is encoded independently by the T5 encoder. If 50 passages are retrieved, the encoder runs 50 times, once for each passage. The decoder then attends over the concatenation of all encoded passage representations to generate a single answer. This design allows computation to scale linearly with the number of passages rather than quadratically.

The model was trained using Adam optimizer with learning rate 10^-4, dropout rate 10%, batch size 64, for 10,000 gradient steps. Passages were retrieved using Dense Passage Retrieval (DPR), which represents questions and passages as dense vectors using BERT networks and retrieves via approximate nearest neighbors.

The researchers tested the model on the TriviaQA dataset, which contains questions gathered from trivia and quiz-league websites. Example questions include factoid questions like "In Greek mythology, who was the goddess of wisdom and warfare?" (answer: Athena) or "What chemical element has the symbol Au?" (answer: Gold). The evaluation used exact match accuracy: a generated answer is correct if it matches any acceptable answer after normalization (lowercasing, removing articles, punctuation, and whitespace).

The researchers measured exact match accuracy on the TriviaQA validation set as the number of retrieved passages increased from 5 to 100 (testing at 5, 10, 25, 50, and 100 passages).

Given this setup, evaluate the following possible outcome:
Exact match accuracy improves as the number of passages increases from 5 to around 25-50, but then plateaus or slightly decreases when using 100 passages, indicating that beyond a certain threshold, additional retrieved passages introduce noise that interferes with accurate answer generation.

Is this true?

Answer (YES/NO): NO